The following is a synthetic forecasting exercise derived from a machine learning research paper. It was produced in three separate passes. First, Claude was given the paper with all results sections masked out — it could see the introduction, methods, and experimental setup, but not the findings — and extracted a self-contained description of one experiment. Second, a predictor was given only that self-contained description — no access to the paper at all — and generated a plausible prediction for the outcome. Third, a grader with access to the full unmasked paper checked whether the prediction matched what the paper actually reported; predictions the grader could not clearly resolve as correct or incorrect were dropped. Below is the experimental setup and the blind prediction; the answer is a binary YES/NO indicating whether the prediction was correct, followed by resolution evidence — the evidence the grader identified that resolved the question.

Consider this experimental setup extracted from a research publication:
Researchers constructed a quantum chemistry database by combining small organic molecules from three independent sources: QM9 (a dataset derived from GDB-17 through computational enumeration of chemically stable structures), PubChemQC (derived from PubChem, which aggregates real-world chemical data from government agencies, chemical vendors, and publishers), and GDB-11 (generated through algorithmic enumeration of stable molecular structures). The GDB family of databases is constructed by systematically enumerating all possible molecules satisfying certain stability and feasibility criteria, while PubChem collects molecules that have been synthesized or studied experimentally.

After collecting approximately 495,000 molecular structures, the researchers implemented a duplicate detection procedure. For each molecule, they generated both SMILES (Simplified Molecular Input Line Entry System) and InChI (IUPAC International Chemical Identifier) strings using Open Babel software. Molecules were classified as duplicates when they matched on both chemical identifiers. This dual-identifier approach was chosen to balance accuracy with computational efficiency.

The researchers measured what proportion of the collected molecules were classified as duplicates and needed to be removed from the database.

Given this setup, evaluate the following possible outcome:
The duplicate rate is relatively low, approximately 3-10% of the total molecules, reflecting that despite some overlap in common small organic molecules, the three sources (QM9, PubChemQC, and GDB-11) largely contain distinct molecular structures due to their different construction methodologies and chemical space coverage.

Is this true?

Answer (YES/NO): YES